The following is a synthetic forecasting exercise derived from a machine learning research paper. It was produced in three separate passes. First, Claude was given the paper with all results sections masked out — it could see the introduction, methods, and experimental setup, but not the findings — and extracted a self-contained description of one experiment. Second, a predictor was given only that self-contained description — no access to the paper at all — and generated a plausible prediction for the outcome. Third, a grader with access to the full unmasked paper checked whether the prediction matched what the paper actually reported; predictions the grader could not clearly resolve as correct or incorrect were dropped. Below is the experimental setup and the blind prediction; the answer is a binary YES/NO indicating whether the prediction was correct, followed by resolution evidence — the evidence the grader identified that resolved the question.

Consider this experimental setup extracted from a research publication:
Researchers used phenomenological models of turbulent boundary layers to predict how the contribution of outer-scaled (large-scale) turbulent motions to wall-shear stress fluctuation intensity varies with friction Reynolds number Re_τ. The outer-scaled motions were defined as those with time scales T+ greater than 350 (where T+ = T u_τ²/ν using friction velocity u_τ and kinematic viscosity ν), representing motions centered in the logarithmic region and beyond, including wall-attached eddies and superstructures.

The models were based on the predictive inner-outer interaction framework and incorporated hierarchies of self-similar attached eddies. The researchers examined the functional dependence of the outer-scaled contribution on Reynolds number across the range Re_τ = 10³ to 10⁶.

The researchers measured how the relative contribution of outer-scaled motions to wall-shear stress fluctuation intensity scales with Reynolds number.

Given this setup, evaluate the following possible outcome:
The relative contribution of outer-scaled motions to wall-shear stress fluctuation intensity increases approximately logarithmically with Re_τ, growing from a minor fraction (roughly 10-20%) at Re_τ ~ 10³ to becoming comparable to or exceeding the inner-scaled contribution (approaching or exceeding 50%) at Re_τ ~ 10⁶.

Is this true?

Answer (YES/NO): NO